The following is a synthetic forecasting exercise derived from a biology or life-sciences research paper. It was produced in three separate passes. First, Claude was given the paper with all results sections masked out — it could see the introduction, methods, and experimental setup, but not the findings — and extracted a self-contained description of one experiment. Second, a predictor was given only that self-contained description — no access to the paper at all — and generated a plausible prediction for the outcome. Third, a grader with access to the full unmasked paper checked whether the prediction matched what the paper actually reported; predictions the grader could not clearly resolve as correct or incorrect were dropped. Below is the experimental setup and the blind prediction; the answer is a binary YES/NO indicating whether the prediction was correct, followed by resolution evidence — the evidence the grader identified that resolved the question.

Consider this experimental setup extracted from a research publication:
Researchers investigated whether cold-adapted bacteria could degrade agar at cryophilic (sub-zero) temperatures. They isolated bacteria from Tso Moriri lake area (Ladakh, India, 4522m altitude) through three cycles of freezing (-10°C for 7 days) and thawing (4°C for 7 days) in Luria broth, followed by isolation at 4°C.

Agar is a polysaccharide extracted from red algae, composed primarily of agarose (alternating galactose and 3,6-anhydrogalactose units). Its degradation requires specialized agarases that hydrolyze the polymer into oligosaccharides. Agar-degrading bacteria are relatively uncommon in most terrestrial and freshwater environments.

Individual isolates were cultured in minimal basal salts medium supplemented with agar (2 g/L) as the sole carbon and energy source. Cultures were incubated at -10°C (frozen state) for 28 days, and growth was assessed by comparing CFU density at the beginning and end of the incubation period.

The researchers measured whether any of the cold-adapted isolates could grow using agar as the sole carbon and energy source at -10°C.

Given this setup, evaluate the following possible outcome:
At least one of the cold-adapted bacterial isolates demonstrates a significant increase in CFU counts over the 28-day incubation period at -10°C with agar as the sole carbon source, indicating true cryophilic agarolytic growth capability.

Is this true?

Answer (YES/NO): YES